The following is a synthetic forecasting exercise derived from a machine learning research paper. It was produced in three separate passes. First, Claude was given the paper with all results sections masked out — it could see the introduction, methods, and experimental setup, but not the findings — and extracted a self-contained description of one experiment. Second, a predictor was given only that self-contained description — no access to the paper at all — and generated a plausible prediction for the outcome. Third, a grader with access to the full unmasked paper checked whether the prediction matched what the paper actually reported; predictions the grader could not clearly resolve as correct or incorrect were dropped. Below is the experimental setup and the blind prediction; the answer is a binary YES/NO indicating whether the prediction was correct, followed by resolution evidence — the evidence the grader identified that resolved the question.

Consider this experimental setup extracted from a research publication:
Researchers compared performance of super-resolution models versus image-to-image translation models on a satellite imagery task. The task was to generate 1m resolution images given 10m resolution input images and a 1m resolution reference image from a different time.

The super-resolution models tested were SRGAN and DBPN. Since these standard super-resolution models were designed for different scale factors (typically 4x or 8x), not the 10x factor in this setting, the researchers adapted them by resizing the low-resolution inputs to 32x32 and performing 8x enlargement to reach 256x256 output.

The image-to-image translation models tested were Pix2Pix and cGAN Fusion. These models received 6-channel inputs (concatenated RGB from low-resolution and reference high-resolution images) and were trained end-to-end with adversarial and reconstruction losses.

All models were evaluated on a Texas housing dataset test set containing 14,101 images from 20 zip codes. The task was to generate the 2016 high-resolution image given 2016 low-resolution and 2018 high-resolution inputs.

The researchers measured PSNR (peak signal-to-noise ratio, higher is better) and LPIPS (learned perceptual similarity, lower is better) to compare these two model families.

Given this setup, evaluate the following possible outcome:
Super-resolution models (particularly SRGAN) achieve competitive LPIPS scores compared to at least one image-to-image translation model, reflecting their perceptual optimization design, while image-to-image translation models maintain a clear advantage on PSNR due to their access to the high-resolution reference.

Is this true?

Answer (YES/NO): NO